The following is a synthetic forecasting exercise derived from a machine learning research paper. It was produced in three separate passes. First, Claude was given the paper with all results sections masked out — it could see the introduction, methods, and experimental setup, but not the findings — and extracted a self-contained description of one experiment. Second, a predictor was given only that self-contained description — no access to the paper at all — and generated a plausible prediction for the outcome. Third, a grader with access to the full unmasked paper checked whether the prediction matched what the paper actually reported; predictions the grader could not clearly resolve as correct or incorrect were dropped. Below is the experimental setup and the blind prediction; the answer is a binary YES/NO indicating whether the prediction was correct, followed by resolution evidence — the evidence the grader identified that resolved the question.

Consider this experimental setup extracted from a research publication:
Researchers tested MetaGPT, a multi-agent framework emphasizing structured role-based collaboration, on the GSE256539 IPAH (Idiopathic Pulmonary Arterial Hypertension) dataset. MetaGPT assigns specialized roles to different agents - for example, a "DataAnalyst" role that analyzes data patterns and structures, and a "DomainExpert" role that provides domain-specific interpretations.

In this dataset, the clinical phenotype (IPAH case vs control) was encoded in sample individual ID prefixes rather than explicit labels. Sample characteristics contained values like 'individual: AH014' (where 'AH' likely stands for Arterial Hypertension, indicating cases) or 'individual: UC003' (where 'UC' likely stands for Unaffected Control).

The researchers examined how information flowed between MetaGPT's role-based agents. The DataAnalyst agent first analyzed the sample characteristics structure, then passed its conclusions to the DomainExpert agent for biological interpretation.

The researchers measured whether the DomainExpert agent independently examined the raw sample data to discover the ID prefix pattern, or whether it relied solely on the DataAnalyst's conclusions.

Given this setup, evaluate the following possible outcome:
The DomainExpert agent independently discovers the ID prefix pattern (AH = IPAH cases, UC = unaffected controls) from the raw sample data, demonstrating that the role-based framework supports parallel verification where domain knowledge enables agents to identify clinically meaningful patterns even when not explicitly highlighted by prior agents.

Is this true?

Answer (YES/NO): NO